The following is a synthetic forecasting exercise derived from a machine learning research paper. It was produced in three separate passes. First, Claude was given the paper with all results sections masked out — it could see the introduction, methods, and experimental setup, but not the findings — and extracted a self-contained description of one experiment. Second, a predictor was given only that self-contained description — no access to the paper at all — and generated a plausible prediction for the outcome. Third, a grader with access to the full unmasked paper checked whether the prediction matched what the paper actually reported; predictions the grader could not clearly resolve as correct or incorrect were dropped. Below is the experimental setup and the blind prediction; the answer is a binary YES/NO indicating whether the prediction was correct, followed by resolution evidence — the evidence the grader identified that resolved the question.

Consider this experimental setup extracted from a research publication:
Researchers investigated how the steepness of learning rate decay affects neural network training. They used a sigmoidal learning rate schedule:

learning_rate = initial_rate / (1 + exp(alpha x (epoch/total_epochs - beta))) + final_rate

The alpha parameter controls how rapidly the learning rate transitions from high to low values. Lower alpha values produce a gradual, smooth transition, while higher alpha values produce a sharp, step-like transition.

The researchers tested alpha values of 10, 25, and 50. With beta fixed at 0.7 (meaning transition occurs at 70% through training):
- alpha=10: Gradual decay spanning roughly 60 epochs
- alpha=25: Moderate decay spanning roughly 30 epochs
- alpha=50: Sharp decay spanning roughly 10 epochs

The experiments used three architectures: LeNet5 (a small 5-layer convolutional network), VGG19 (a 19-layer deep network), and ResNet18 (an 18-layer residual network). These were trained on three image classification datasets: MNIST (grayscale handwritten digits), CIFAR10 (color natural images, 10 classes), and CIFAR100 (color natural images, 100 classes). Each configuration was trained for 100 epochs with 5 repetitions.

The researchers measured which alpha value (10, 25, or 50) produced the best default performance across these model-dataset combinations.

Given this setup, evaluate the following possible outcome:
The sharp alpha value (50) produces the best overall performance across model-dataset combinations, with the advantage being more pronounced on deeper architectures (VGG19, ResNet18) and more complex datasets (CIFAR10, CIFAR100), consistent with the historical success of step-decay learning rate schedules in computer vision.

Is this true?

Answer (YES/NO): NO